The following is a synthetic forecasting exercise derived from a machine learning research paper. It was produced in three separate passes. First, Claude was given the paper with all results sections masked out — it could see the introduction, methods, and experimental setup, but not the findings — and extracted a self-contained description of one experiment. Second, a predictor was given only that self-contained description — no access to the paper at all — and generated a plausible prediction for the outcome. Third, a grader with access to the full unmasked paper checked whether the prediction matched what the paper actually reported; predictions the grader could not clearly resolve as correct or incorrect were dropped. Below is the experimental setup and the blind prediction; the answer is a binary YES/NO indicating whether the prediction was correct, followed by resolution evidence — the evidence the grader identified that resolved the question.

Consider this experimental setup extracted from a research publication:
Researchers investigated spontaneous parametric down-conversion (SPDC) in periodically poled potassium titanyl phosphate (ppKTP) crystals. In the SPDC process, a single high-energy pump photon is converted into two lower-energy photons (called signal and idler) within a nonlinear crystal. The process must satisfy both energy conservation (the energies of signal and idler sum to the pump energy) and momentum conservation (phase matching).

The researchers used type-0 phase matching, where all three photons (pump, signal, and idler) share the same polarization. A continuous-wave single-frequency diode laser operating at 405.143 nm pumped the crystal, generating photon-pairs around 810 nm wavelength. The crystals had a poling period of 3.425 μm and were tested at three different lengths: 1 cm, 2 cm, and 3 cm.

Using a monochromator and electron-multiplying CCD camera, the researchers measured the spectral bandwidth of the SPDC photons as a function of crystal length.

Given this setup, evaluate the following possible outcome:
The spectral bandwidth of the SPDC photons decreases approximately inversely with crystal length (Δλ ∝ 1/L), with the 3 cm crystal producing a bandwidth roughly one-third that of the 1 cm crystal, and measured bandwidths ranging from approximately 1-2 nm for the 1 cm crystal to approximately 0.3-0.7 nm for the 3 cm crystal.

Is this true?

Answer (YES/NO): NO